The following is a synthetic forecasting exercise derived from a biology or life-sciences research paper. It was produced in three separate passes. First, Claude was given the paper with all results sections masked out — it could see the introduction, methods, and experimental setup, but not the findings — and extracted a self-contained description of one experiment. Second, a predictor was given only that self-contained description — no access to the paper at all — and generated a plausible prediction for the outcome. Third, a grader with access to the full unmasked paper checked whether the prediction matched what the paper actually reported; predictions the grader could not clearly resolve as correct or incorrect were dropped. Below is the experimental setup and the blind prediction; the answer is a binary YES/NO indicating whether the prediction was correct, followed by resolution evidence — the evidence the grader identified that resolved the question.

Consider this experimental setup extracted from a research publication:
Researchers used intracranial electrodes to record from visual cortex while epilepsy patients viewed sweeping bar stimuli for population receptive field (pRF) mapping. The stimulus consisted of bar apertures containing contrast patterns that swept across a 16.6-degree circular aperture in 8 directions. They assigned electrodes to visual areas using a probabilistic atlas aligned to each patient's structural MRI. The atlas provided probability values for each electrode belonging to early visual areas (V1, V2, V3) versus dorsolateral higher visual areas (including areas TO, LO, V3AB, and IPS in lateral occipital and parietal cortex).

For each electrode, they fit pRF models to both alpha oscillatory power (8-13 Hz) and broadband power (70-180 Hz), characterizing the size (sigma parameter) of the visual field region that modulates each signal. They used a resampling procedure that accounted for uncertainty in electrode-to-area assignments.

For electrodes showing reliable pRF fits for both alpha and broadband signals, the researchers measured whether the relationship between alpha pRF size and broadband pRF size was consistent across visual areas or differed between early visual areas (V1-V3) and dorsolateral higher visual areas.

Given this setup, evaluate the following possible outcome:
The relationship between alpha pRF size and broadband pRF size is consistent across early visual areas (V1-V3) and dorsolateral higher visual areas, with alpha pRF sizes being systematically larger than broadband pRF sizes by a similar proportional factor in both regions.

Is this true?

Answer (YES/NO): YES